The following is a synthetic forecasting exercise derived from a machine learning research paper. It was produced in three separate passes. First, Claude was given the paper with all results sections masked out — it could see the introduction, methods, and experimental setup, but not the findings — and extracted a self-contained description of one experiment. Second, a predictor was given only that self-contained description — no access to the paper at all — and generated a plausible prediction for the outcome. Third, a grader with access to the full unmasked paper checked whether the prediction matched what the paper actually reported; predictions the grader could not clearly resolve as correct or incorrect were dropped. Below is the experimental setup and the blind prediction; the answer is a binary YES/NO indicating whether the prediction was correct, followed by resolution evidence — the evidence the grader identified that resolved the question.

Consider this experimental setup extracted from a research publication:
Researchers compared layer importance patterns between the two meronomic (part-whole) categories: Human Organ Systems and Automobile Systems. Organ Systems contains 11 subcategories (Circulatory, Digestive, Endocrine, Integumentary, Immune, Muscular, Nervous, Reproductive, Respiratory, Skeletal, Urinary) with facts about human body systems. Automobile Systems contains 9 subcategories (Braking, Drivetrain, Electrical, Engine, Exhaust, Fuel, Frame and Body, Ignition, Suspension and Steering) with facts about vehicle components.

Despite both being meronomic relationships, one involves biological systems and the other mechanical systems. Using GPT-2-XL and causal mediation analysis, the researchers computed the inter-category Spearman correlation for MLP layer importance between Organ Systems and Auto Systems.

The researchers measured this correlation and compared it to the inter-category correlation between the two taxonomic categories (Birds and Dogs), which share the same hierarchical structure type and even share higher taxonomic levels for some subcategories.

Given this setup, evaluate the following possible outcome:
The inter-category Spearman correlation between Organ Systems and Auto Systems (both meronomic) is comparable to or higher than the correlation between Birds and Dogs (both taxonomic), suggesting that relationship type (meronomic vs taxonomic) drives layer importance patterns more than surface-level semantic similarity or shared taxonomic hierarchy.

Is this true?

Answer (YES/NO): NO